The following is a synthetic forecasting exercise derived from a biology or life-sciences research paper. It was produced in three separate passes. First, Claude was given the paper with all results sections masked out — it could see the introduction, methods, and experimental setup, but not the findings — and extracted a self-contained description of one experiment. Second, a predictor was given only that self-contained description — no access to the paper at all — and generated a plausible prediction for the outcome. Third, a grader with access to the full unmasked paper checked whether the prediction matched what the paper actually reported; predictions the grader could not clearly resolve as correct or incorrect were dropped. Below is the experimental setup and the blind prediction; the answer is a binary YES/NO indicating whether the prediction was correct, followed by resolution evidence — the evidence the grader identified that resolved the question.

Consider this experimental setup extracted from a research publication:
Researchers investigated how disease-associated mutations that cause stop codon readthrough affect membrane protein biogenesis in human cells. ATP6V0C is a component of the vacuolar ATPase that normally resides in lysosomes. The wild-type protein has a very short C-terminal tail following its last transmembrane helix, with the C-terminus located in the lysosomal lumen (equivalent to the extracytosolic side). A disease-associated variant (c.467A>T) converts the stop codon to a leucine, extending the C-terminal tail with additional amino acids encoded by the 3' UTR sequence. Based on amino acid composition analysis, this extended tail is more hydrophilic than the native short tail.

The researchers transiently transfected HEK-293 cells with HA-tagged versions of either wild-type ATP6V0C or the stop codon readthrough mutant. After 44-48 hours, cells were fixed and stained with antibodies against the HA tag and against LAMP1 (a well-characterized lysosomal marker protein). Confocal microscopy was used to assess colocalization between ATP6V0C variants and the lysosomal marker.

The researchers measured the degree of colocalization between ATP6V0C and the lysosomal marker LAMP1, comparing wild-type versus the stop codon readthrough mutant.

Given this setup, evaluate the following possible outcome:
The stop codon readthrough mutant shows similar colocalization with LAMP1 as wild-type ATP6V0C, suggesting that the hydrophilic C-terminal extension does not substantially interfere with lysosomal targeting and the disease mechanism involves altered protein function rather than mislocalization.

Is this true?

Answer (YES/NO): NO